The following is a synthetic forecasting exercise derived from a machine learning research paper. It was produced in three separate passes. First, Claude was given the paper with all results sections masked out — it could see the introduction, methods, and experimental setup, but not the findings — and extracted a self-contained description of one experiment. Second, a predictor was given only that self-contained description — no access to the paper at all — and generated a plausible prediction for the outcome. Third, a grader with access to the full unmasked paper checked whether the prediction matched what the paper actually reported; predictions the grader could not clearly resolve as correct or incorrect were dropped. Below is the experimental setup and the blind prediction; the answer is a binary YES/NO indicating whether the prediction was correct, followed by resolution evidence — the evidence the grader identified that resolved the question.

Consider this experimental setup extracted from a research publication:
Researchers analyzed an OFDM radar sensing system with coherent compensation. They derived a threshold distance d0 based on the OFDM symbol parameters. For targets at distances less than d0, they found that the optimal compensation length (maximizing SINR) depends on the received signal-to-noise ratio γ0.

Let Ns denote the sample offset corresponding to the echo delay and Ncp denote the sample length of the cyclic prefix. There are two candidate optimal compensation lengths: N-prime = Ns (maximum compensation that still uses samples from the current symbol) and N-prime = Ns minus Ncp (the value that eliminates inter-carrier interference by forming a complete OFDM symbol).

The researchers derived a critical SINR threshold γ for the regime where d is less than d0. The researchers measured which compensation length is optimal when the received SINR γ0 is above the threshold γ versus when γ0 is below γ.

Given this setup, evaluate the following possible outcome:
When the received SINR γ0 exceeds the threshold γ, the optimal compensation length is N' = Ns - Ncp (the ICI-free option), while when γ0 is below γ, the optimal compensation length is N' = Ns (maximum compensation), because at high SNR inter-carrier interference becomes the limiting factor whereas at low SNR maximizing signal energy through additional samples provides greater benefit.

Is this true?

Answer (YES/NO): YES